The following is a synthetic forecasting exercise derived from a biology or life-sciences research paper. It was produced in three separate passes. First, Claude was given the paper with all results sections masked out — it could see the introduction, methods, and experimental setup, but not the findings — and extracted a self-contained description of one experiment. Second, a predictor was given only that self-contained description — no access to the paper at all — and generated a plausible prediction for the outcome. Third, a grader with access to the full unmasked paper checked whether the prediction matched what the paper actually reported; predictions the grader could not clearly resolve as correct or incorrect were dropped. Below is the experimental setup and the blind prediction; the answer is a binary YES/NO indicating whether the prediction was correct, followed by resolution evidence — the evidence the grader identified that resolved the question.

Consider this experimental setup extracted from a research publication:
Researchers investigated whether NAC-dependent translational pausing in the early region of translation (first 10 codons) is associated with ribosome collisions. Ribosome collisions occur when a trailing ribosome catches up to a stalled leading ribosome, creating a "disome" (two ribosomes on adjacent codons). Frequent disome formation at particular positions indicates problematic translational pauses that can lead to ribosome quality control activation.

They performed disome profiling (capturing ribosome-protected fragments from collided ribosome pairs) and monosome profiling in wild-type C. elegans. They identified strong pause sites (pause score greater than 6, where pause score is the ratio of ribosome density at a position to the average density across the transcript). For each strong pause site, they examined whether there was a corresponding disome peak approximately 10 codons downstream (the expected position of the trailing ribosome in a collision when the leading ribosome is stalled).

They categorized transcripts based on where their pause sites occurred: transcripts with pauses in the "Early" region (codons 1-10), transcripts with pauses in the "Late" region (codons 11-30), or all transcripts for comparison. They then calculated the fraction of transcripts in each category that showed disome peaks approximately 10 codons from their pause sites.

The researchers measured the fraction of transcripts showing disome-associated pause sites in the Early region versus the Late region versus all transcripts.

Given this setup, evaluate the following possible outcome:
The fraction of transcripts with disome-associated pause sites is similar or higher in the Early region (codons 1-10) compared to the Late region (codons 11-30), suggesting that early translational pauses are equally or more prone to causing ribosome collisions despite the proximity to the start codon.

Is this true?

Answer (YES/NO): YES